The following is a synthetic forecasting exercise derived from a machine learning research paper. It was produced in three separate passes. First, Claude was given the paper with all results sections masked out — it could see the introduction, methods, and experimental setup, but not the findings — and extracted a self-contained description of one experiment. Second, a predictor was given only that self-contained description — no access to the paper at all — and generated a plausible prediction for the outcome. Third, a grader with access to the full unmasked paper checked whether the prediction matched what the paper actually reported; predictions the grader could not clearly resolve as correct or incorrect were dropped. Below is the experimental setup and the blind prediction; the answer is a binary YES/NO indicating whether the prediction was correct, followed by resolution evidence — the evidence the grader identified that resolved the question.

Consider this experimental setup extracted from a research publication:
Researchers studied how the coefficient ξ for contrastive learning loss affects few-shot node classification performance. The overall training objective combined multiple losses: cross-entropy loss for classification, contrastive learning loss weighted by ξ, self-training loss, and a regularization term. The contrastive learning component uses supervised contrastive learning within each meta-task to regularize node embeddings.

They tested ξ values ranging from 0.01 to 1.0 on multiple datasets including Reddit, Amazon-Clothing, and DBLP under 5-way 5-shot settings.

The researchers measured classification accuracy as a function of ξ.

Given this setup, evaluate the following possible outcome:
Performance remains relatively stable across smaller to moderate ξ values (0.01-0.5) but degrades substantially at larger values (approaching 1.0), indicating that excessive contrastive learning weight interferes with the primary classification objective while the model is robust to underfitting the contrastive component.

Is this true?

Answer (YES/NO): NO